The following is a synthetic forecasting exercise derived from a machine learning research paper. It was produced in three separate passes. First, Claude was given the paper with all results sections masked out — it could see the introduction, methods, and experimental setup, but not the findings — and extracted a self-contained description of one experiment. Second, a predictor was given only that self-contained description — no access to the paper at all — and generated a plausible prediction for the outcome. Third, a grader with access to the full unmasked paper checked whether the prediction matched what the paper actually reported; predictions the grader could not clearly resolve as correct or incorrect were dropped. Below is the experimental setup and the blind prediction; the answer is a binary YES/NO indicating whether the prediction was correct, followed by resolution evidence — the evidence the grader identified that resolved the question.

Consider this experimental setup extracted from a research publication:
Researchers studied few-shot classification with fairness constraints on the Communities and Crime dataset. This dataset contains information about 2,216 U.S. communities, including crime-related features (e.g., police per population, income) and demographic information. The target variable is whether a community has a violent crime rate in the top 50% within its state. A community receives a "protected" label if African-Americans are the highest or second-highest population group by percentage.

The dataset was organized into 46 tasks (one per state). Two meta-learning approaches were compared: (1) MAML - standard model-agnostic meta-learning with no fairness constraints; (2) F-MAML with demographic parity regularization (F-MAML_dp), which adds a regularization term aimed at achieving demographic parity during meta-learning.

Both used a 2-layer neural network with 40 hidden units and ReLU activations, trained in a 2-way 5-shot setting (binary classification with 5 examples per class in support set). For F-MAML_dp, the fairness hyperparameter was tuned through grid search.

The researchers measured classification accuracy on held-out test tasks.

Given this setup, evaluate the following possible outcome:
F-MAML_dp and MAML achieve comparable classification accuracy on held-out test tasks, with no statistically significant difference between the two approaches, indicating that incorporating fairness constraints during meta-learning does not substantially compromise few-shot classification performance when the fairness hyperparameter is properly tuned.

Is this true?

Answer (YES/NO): NO